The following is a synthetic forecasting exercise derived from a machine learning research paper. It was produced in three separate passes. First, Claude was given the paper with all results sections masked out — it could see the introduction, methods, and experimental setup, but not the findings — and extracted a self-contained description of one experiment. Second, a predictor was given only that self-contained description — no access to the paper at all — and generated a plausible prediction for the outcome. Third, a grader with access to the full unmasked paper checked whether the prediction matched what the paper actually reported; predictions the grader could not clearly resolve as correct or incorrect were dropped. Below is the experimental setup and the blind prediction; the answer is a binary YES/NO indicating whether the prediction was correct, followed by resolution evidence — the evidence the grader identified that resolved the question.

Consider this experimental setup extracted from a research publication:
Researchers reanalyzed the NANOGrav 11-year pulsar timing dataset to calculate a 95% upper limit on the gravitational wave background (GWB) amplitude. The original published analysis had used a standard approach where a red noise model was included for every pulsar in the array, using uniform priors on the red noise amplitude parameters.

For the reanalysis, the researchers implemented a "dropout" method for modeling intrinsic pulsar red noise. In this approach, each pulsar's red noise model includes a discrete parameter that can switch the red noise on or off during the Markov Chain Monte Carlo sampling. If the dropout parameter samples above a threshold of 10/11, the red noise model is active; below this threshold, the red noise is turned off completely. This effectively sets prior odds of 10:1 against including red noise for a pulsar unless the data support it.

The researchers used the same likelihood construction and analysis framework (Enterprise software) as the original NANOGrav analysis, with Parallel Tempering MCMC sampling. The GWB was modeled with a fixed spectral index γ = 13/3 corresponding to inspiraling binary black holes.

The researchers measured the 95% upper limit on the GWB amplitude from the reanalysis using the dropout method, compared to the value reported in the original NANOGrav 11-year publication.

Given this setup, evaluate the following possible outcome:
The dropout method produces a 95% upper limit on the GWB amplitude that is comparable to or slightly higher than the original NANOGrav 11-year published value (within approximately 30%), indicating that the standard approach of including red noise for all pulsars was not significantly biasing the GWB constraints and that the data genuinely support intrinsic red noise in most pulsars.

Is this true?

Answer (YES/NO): NO